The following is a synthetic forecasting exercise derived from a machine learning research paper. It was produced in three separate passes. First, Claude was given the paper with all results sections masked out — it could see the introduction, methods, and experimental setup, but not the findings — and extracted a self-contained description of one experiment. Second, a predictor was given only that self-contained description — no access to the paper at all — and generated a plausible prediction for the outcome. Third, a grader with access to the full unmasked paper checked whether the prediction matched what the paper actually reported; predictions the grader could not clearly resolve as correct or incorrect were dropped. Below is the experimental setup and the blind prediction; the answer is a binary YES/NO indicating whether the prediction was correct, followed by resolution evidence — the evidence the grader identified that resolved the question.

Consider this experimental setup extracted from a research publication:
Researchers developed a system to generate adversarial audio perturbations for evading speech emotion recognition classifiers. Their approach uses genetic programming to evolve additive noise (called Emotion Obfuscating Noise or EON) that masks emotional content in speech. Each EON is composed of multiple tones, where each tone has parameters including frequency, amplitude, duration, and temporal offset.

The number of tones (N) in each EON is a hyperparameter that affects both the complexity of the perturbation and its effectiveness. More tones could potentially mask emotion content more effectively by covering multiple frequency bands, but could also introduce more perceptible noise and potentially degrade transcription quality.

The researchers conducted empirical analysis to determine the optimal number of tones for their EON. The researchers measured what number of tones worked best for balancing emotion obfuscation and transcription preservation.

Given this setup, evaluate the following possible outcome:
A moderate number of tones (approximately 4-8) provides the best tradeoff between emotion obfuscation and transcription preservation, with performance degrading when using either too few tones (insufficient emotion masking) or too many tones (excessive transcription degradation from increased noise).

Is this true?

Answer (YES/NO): NO